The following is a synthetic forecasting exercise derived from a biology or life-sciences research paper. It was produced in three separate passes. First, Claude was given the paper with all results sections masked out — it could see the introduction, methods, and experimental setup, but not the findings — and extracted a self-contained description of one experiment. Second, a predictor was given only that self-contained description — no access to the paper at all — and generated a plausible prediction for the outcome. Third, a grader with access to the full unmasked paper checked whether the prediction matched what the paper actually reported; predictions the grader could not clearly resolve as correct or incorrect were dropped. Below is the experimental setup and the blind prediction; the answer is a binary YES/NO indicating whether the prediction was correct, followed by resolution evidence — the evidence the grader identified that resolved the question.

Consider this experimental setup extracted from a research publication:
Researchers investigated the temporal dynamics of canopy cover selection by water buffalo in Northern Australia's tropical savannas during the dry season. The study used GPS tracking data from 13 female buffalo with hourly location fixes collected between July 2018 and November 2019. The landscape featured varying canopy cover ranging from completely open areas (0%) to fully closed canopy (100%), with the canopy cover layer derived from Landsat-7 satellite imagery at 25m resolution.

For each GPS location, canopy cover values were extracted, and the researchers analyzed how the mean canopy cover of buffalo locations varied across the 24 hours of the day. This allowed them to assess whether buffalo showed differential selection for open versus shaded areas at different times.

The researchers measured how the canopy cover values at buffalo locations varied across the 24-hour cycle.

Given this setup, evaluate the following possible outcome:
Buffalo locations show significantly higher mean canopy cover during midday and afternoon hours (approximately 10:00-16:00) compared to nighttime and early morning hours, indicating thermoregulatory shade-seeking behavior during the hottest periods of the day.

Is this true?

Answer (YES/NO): YES